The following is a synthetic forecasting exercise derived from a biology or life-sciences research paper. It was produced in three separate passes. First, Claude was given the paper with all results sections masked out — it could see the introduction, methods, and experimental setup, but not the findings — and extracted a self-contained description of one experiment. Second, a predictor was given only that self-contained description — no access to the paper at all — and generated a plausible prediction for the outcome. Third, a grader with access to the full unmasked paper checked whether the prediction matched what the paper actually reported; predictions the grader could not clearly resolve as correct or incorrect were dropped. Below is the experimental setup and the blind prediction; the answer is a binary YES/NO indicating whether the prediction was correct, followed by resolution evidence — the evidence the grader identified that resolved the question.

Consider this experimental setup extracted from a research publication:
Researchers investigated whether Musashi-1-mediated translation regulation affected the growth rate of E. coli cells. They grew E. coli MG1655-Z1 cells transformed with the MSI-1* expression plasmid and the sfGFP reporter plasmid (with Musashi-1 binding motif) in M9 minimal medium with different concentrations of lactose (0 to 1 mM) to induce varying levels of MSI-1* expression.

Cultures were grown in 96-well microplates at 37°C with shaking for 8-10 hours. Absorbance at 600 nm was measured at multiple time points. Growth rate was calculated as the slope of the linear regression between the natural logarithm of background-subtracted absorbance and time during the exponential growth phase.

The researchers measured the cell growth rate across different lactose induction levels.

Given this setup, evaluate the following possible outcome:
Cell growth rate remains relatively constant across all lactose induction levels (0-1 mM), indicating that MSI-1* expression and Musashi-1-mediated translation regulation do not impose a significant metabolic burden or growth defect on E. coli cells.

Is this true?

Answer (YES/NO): YES